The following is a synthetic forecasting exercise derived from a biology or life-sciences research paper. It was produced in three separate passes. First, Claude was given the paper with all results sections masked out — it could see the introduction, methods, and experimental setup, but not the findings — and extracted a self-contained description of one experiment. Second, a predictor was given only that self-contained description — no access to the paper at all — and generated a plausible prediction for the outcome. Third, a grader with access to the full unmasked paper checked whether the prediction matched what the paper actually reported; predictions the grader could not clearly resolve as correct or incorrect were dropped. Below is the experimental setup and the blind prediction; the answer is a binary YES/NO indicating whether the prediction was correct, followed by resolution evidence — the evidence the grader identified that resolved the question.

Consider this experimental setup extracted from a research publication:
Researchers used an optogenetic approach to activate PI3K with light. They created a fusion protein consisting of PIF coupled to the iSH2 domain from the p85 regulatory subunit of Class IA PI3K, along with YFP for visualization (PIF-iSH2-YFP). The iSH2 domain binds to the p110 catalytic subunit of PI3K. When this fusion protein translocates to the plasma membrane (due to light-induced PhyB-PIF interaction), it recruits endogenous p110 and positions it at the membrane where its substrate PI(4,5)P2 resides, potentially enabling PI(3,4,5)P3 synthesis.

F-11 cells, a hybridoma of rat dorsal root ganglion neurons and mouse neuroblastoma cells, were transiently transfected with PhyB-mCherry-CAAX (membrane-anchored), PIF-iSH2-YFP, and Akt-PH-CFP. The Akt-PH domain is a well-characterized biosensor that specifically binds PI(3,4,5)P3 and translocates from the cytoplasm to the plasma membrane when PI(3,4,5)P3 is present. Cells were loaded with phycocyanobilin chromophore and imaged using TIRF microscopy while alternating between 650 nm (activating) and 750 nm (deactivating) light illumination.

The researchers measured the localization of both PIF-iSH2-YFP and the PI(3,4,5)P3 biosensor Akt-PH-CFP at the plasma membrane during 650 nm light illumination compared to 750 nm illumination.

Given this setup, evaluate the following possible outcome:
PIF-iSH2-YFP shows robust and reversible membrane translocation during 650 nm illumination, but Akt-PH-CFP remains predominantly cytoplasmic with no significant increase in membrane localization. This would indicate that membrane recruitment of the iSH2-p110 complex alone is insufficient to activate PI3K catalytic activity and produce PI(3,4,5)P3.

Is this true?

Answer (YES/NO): NO